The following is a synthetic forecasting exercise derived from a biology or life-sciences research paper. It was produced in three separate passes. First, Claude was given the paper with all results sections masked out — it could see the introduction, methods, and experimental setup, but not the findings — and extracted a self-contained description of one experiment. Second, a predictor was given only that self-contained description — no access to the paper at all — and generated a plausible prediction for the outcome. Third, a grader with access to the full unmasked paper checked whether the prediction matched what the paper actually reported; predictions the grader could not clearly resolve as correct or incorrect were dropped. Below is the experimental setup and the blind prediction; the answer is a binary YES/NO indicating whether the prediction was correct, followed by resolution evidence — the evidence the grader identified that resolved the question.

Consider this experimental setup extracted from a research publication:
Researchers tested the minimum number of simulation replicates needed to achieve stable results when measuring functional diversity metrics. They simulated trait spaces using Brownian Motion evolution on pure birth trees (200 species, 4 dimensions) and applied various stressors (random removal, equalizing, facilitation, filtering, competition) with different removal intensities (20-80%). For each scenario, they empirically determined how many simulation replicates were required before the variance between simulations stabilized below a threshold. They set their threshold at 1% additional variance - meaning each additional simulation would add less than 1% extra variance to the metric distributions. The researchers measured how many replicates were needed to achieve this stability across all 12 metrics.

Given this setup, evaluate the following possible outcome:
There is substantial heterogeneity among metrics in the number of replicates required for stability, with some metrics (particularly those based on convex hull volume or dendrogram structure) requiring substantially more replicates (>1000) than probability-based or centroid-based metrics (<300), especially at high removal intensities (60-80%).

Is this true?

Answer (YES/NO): NO